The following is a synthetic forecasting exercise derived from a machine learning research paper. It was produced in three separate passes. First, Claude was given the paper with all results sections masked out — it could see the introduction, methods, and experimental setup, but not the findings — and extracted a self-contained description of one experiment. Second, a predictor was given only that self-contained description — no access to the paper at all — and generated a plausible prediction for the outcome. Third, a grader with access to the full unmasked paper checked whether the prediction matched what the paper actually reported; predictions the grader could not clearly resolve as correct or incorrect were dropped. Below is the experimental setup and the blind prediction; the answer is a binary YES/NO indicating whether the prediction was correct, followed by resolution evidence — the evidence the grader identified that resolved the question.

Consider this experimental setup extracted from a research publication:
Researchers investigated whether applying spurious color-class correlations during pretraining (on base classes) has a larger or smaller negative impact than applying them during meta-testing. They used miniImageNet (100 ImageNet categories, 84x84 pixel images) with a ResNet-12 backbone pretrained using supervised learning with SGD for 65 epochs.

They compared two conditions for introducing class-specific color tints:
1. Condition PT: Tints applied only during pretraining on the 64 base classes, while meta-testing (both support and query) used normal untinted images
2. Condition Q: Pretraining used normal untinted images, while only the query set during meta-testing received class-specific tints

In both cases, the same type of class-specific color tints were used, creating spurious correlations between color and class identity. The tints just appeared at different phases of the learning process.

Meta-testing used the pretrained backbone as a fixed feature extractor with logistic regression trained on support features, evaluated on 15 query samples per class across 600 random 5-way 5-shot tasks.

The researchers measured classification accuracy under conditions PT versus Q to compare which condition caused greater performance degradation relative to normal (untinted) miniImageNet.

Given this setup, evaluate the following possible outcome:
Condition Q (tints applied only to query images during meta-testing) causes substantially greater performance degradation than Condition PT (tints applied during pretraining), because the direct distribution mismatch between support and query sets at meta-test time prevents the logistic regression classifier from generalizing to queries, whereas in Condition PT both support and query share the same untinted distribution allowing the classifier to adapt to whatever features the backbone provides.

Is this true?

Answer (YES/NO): NO